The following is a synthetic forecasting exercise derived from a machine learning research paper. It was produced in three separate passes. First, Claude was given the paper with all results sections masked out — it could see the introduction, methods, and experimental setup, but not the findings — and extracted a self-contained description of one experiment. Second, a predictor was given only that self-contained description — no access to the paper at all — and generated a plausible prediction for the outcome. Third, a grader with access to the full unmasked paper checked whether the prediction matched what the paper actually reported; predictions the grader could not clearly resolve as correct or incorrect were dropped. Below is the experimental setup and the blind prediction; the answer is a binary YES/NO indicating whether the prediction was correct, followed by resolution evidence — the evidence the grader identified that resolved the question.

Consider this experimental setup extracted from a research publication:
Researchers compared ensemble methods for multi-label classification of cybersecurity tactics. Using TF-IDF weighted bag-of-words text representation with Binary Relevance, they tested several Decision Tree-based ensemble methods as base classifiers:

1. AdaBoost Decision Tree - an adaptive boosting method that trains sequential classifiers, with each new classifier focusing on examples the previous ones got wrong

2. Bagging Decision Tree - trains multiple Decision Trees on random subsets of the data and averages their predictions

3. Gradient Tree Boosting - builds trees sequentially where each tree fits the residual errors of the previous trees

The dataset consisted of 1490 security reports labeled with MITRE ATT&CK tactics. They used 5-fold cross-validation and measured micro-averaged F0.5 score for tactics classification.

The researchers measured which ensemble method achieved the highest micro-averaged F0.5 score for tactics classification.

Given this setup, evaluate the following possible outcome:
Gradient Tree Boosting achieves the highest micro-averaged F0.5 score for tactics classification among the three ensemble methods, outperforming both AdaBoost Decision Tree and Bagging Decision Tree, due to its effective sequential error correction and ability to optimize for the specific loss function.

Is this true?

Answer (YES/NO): YES